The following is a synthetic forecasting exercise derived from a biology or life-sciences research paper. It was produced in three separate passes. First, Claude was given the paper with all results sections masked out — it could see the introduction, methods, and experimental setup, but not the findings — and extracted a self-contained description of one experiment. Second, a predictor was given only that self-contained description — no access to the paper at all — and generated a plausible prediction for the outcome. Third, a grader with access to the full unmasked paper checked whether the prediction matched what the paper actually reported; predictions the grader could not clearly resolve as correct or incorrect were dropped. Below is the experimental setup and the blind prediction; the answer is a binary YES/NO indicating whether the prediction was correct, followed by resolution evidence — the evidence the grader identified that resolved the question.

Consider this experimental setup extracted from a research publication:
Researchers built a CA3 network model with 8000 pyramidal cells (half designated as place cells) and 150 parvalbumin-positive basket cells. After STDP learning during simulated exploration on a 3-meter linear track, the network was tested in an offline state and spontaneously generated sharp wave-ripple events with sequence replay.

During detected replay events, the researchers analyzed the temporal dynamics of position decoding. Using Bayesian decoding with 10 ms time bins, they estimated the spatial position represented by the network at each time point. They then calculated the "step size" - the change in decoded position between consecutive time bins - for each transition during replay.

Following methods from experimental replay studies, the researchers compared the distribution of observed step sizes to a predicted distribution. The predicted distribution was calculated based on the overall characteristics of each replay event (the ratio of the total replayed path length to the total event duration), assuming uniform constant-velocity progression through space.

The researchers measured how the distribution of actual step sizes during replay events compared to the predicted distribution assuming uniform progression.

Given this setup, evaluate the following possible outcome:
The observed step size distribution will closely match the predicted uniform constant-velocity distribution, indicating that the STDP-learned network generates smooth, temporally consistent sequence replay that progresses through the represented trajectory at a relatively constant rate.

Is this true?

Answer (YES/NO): NO